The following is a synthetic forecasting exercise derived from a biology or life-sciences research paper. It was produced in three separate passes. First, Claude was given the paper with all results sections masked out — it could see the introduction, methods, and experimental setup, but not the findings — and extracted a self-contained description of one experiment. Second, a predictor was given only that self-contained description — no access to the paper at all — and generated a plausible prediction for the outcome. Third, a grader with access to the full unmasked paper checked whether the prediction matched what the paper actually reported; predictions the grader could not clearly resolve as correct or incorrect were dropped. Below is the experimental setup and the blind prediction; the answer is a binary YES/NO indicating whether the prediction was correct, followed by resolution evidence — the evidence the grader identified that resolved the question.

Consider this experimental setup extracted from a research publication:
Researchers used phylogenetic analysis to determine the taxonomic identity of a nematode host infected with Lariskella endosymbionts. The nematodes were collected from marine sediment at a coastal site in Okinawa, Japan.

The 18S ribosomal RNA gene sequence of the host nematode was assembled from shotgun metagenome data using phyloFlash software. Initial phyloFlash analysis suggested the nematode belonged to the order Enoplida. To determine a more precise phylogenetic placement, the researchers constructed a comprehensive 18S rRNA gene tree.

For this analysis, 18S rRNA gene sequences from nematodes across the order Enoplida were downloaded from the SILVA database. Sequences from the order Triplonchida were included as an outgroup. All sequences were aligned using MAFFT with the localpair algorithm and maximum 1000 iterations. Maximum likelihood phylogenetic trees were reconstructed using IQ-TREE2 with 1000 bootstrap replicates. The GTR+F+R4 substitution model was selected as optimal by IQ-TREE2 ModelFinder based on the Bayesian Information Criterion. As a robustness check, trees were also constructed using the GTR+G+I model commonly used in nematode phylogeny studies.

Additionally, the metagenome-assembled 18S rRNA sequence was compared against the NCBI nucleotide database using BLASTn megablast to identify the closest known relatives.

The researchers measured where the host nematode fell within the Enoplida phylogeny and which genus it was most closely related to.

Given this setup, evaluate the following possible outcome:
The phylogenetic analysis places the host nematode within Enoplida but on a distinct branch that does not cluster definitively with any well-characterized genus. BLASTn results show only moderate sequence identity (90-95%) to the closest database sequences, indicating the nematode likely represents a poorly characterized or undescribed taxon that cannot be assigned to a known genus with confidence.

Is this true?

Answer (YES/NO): NO